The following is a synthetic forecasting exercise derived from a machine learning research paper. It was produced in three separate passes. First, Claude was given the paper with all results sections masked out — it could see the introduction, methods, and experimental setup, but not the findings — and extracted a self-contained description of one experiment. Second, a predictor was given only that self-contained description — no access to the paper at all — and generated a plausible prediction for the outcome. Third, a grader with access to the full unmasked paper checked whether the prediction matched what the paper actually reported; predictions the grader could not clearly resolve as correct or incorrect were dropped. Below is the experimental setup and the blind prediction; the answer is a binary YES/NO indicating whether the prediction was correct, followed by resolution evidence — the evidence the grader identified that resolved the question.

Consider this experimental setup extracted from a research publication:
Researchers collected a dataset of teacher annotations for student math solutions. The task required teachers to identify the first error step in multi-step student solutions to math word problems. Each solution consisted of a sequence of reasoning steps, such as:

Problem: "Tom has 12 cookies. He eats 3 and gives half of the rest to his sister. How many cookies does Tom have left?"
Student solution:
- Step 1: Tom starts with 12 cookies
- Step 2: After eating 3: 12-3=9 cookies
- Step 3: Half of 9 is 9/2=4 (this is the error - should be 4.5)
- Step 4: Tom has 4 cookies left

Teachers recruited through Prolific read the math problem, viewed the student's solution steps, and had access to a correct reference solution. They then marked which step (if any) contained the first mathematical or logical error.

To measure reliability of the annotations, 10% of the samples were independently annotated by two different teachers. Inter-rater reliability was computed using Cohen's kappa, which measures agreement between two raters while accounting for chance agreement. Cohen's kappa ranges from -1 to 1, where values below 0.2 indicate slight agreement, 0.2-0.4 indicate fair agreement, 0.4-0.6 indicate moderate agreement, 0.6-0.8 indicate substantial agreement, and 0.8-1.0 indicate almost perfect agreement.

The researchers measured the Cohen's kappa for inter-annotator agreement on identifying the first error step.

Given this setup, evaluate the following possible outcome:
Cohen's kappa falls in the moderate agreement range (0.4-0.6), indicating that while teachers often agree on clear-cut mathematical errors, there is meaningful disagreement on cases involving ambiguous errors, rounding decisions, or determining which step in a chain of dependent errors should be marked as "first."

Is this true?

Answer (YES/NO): NO